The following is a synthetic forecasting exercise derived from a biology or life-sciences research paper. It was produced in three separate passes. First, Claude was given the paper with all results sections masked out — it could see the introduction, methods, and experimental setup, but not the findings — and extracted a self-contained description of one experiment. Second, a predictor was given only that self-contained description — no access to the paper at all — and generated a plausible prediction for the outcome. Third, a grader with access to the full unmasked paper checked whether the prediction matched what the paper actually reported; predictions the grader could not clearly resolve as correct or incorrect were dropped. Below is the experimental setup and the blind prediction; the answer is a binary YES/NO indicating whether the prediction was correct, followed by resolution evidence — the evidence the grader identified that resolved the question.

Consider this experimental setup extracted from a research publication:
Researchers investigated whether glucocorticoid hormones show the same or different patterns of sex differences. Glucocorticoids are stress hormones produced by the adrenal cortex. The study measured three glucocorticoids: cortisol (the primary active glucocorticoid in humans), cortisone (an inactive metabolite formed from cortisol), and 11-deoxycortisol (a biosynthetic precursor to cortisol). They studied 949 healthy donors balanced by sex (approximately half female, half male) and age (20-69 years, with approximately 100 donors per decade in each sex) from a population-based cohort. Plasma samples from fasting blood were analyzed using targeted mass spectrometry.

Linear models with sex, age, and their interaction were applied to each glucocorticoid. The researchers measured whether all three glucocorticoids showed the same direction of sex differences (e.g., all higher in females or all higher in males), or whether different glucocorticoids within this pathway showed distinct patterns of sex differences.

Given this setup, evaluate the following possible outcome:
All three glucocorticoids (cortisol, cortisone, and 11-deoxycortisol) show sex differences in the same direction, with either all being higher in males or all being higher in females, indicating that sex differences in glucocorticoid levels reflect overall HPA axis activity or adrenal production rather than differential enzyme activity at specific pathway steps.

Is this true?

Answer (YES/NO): NO